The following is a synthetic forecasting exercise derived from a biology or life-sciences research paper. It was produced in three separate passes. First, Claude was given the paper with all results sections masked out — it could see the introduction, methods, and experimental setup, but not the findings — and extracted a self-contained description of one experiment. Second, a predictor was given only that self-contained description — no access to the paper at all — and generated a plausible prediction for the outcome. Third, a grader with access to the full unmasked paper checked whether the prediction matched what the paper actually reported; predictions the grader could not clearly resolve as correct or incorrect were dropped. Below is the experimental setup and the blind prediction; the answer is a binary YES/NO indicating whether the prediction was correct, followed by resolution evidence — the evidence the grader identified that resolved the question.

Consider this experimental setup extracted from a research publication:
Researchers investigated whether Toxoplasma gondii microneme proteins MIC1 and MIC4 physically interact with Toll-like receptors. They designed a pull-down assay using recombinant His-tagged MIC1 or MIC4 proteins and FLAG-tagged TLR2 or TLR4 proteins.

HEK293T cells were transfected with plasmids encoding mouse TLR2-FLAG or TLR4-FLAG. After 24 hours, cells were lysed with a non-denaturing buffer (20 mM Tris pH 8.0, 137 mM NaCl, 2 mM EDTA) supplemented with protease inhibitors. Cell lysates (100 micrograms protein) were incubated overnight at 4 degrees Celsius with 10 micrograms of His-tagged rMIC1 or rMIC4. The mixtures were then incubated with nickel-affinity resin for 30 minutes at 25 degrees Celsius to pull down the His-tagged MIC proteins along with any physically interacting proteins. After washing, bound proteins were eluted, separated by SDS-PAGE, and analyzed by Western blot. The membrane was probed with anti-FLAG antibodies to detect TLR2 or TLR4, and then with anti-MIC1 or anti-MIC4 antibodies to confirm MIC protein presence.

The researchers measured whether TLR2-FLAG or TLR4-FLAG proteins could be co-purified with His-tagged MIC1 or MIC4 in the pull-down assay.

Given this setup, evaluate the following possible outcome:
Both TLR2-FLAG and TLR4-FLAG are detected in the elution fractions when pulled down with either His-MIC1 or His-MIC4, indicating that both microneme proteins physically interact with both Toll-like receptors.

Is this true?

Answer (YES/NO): YES